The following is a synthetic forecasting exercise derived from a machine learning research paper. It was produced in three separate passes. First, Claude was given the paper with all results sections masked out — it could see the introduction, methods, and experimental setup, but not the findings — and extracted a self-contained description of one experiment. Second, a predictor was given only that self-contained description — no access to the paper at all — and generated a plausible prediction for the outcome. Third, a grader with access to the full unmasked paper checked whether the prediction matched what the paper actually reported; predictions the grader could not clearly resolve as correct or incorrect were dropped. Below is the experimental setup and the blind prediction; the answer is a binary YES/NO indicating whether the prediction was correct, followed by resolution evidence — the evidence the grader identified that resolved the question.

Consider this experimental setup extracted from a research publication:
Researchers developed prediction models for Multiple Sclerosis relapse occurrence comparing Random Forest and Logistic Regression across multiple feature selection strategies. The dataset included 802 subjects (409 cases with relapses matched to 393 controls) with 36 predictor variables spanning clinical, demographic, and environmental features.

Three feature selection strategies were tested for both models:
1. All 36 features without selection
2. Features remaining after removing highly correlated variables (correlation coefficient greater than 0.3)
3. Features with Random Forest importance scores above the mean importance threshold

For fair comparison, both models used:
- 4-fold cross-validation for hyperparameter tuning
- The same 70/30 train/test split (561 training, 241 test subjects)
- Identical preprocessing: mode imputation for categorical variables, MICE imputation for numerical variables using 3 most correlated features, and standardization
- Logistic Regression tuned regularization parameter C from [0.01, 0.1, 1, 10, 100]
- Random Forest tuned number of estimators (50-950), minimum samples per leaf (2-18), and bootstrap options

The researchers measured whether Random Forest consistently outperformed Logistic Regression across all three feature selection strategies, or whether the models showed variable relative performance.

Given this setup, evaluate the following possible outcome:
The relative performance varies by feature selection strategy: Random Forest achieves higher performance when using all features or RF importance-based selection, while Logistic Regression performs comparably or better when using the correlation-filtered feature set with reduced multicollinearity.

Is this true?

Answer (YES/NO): NO